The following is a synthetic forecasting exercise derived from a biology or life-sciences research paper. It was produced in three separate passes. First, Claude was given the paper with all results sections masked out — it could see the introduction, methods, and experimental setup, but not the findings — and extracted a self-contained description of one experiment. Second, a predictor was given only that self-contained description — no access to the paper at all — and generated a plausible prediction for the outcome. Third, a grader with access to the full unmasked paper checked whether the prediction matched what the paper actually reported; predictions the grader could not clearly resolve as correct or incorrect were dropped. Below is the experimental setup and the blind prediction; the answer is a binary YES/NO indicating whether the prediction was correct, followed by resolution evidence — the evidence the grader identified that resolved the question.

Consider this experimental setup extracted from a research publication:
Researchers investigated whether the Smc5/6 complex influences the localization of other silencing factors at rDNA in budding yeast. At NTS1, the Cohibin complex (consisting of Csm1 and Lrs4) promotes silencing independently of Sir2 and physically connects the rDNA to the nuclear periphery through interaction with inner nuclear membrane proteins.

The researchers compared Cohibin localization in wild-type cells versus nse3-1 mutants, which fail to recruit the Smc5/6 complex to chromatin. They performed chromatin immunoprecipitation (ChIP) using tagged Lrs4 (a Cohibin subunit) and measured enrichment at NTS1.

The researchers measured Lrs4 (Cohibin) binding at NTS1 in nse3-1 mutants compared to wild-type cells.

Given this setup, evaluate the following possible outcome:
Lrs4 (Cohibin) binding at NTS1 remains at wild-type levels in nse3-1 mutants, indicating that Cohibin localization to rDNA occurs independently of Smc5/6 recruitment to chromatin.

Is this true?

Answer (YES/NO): NO